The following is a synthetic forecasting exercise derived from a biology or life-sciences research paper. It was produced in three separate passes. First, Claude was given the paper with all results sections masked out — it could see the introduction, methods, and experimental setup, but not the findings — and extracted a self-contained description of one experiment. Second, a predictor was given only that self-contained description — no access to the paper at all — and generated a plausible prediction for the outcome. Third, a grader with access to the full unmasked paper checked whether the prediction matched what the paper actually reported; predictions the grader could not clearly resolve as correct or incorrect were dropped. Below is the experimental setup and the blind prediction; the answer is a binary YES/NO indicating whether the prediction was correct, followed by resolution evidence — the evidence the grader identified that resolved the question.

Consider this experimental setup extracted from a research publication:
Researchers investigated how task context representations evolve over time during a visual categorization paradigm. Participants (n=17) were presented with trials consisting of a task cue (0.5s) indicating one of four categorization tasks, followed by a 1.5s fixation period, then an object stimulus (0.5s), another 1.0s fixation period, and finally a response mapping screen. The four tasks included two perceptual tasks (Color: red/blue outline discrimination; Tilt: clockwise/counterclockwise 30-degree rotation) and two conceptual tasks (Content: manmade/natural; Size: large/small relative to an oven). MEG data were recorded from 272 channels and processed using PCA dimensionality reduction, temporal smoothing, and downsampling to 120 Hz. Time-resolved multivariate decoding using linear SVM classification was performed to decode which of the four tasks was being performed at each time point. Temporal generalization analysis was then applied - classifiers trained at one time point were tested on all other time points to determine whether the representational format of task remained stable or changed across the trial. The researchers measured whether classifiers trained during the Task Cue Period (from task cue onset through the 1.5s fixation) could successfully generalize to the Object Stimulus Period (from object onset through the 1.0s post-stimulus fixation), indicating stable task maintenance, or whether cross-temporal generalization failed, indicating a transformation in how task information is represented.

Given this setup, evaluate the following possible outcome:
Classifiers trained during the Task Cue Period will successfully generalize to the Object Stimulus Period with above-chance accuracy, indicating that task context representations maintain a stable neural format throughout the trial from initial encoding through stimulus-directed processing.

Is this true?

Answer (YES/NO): NO